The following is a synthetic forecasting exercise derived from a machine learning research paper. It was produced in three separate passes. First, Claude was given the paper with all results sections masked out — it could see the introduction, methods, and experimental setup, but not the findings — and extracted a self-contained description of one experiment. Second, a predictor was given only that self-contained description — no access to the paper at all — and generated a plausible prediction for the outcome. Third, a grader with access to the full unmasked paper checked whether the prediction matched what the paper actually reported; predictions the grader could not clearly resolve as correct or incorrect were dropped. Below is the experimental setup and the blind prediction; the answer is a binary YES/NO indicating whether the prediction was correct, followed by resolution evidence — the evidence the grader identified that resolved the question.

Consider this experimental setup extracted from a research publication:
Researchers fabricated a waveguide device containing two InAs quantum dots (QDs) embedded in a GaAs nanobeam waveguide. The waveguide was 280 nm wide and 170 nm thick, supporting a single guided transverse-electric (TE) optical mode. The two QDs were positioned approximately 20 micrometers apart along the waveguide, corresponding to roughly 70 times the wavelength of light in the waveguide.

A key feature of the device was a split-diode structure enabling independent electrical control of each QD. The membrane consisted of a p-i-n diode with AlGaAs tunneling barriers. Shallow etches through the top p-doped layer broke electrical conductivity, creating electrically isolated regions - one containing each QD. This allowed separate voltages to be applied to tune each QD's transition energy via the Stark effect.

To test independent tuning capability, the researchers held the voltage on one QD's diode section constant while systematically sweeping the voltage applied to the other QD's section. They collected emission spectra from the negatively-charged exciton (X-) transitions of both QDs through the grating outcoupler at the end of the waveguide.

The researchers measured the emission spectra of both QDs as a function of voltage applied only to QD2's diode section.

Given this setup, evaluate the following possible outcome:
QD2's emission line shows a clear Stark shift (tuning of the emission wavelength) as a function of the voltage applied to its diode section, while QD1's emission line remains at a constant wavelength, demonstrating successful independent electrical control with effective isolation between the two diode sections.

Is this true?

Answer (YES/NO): NO